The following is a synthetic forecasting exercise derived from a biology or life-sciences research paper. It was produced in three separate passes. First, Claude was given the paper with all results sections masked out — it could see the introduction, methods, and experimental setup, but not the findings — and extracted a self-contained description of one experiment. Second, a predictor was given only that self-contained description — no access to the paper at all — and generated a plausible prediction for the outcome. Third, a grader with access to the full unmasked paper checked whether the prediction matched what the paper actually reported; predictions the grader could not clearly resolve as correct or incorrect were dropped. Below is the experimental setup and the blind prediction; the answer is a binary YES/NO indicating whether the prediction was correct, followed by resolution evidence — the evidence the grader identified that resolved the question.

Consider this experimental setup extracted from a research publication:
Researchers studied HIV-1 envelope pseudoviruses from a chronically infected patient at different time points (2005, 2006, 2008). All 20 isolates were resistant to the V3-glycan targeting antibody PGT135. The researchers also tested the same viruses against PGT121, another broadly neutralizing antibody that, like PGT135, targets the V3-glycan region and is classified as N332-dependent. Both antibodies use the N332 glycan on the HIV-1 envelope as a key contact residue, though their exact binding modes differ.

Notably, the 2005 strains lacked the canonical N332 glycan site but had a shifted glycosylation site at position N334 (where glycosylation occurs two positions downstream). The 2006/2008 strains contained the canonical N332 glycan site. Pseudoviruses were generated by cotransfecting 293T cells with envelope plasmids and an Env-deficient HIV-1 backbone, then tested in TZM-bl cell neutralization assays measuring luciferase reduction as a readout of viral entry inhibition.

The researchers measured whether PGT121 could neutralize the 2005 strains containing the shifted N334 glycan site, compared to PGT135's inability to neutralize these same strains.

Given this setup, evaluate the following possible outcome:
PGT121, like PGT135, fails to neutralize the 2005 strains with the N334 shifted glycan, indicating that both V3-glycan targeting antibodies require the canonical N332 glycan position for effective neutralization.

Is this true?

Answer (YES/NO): NO